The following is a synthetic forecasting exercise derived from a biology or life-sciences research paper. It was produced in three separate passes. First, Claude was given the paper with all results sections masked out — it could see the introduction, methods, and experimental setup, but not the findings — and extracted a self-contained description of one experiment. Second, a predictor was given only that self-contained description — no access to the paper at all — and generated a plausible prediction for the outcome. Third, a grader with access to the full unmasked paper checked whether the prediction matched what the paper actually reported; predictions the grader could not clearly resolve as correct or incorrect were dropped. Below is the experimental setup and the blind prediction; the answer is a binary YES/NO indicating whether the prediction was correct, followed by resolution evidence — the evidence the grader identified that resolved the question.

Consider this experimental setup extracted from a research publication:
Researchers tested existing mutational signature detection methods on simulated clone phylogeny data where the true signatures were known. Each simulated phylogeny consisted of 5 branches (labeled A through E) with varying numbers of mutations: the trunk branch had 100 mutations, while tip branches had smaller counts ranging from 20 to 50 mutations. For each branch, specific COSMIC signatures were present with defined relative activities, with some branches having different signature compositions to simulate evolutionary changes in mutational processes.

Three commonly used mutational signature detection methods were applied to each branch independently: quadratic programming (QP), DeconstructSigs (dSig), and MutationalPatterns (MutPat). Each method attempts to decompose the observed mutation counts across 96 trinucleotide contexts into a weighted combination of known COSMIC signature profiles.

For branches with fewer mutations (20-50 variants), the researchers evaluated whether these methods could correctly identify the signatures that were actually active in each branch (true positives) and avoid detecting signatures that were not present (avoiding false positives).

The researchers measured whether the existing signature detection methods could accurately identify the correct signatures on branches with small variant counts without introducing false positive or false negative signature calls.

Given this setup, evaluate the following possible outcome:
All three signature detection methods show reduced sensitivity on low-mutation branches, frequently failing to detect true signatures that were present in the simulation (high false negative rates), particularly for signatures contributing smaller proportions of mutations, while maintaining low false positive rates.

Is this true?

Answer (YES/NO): NO